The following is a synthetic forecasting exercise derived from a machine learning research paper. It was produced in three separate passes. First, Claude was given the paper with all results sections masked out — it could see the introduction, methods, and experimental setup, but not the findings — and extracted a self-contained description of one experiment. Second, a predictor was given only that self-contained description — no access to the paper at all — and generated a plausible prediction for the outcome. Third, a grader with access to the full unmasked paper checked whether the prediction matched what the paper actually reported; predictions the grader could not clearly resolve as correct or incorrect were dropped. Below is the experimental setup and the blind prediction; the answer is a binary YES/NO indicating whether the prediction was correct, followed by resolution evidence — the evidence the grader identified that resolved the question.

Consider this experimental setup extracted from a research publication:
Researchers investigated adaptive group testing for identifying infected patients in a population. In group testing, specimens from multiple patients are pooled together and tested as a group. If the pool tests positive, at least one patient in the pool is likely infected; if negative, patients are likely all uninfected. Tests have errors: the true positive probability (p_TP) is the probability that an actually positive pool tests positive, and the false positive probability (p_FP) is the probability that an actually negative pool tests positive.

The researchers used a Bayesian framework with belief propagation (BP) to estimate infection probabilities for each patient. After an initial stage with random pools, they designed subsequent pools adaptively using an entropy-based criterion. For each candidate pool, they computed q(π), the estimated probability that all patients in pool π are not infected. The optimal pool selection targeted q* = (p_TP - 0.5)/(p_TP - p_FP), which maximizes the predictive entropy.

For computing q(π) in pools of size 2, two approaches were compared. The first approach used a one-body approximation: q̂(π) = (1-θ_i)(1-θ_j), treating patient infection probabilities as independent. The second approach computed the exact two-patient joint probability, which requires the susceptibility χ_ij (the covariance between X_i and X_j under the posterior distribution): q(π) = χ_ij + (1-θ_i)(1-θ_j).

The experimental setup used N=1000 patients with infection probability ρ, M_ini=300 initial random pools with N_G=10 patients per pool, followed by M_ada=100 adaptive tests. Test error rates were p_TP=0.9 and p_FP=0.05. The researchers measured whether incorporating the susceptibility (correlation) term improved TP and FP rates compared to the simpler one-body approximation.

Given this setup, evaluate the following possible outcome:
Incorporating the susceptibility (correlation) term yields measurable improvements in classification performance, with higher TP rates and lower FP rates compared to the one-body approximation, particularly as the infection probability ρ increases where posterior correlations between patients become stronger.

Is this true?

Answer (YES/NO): NO